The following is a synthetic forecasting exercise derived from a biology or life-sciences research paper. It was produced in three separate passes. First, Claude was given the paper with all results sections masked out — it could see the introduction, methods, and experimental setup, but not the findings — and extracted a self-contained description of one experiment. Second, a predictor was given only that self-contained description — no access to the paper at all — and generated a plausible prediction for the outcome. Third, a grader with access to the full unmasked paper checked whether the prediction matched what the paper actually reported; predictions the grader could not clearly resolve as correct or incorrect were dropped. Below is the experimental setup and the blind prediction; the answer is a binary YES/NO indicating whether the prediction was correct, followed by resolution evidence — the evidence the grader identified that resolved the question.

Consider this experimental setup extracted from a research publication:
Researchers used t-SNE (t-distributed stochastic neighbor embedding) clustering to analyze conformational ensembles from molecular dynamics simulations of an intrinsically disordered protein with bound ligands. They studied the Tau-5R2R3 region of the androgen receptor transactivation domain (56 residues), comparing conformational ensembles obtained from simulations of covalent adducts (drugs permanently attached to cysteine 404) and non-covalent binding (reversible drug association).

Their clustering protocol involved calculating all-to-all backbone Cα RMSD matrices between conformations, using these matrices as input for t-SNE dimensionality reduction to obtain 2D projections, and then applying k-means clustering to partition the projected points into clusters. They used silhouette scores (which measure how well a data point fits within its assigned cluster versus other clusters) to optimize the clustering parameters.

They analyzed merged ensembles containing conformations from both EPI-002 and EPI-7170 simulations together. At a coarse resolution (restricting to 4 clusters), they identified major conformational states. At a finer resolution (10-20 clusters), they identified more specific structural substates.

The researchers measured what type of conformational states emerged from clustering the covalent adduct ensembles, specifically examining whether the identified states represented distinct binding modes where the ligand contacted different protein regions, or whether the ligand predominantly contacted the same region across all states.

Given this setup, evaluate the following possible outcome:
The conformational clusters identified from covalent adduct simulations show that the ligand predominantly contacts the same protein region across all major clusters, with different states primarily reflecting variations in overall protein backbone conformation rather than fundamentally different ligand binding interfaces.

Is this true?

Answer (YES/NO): NO